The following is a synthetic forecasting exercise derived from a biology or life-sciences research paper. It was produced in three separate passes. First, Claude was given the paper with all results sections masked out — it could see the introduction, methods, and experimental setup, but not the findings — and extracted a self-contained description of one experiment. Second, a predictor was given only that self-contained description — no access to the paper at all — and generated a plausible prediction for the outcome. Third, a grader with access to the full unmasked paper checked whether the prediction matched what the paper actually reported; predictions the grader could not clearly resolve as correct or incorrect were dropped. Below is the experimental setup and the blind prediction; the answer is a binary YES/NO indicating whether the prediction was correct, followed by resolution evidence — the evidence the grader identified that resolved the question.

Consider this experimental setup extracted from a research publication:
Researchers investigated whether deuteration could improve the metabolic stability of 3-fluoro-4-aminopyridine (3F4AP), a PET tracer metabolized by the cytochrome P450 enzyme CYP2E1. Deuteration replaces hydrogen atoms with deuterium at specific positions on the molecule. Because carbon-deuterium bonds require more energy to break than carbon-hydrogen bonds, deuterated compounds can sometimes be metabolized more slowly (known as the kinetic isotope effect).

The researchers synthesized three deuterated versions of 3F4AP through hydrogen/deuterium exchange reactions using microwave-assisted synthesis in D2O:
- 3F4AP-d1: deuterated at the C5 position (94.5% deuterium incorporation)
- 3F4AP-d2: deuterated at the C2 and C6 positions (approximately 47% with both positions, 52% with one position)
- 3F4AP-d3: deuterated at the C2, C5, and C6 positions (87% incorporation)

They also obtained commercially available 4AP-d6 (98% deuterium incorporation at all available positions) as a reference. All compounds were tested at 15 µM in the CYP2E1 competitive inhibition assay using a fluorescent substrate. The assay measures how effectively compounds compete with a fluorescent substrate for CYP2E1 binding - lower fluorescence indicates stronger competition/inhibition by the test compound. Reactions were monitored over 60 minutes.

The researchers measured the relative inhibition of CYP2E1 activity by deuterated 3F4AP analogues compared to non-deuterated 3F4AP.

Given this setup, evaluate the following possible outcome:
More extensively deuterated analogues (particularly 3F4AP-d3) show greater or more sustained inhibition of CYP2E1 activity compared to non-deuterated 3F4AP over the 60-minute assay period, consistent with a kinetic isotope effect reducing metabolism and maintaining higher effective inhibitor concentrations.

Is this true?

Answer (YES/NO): NO